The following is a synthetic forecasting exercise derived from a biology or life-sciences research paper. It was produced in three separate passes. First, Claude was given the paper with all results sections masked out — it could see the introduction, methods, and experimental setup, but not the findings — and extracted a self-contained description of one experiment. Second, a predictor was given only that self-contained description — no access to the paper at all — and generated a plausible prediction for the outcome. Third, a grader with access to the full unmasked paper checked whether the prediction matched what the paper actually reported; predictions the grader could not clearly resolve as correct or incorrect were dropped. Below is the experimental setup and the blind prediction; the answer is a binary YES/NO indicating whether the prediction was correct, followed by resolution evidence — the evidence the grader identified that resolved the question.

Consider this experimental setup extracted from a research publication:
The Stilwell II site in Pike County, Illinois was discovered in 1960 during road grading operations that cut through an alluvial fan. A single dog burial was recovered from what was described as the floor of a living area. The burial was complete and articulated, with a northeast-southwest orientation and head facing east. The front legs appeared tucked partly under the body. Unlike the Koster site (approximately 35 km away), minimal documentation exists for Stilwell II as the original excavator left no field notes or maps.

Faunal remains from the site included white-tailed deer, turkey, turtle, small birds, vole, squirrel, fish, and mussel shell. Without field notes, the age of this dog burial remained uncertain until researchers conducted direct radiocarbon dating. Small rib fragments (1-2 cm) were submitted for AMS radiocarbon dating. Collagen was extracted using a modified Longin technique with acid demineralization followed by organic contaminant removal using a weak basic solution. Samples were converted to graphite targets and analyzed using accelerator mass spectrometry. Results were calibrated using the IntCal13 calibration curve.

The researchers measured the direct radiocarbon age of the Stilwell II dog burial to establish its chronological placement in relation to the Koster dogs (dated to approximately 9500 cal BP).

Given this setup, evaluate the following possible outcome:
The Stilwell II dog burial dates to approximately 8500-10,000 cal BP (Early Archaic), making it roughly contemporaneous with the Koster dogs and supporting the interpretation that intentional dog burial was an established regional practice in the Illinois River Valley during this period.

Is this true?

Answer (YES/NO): YES